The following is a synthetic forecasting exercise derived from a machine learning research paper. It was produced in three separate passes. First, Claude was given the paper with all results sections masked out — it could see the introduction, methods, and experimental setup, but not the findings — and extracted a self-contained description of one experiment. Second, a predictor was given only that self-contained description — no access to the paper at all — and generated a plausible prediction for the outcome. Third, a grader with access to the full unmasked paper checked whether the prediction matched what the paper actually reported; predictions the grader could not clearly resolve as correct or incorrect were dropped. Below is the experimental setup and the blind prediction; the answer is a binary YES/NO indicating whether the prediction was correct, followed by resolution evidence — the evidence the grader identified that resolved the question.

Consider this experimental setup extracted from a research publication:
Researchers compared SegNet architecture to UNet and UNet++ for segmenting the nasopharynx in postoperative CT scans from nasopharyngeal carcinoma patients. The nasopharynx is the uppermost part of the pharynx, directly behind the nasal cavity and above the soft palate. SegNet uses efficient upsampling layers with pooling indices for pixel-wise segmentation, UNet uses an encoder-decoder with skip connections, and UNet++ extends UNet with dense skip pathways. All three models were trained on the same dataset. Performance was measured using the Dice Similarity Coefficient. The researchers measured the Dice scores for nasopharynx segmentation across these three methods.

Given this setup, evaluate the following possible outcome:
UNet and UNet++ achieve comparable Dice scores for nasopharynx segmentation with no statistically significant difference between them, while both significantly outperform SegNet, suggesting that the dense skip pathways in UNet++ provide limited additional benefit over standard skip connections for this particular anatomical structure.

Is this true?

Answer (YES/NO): NO